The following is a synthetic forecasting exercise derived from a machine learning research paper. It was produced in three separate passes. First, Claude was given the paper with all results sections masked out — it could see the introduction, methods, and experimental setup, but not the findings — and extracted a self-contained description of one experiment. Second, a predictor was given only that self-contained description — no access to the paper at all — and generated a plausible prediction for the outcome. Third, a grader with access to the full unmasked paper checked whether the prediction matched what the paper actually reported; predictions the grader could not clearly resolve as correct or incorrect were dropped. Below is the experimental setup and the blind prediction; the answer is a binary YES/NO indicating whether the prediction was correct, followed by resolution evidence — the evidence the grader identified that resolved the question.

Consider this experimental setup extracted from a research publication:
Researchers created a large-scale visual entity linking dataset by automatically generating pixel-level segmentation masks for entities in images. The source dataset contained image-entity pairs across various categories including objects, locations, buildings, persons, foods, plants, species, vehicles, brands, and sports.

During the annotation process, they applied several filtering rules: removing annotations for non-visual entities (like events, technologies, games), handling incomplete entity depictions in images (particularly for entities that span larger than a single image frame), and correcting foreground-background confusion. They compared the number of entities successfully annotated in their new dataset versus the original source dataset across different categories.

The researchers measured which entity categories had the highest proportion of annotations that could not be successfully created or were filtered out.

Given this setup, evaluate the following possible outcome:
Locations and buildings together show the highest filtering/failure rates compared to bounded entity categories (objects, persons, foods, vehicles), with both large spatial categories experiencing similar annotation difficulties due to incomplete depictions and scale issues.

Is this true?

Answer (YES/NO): NO